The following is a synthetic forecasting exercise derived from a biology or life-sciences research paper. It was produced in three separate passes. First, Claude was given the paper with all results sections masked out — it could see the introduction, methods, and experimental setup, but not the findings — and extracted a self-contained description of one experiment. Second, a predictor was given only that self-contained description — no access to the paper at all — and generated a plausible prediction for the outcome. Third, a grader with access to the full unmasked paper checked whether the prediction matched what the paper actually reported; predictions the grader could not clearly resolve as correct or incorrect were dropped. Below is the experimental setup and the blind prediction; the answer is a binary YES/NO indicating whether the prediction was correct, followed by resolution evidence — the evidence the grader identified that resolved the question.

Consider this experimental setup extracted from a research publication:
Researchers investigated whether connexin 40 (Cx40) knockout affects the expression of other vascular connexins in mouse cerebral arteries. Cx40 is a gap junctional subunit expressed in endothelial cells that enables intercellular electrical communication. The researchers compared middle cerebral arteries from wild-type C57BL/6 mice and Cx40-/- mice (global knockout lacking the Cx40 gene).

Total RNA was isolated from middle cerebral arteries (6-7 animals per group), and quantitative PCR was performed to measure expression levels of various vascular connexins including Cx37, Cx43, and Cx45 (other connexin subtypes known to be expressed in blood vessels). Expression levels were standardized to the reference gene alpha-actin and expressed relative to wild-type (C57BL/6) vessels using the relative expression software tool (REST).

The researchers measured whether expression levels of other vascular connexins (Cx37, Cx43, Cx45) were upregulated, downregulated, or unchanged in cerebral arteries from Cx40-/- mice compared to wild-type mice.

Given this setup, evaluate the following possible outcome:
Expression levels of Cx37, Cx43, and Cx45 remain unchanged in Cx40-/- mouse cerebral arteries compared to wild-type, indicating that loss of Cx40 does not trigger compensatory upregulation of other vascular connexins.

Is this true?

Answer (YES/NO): NO